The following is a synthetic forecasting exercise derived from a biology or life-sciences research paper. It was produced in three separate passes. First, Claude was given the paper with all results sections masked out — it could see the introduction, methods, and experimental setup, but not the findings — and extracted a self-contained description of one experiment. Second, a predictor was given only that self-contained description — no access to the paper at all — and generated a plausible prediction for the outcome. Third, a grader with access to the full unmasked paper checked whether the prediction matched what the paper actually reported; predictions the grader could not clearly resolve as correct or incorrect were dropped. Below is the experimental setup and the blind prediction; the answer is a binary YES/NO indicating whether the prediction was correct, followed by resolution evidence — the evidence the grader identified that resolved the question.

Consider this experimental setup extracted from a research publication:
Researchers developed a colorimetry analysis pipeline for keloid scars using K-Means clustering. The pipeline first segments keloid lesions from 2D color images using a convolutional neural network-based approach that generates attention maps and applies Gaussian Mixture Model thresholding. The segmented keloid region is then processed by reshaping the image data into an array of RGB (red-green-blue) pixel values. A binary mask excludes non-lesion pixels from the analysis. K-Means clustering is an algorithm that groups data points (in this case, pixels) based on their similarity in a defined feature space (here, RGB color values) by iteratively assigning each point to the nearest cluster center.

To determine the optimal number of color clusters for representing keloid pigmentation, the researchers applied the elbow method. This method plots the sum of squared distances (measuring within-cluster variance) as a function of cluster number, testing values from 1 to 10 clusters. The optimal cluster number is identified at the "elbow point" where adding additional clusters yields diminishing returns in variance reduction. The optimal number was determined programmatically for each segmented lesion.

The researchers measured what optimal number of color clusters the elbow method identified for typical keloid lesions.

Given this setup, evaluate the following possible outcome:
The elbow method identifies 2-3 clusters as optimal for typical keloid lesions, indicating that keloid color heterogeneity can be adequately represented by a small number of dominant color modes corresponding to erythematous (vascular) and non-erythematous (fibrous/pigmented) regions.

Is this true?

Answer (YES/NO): YES